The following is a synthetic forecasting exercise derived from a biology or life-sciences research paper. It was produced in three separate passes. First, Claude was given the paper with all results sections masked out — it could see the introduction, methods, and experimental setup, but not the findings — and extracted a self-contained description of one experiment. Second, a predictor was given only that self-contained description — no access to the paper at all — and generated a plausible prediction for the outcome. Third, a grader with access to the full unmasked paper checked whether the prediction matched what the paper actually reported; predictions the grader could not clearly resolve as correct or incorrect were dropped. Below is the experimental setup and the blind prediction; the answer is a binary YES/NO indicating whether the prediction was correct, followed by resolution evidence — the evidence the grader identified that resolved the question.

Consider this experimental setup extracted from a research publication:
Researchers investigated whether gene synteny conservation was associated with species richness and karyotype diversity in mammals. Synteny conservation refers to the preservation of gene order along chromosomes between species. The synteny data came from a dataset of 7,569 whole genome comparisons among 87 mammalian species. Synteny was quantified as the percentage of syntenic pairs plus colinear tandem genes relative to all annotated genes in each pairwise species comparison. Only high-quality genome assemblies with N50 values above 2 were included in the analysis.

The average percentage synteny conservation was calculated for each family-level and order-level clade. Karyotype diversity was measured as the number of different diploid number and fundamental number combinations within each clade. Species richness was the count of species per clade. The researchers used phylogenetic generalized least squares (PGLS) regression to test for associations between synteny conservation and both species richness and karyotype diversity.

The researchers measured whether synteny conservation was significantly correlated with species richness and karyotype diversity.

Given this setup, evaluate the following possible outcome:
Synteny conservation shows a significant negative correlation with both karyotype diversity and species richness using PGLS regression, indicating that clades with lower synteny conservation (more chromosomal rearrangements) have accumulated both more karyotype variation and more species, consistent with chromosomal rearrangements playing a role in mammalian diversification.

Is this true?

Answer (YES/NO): NO